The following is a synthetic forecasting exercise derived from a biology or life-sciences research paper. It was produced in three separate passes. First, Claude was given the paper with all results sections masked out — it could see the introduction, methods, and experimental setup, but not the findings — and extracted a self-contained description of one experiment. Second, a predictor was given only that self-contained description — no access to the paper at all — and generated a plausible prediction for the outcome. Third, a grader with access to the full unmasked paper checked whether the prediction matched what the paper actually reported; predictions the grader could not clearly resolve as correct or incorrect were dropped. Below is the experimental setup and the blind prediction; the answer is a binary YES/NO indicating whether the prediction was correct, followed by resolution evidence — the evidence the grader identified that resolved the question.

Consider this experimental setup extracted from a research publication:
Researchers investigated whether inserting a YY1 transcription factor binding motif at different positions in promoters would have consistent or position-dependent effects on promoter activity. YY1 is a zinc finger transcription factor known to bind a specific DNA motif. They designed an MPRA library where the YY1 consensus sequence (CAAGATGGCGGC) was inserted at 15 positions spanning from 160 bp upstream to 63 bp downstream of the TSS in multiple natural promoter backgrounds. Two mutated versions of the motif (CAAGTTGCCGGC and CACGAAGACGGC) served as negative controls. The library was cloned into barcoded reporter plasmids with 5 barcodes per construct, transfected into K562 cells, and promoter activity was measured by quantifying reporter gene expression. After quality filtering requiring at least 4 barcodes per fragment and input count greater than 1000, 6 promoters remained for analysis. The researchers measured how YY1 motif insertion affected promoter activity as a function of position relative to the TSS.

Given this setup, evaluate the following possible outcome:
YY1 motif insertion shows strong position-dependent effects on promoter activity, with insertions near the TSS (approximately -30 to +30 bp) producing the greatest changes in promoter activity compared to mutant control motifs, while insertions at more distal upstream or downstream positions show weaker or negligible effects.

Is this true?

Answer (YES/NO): NO